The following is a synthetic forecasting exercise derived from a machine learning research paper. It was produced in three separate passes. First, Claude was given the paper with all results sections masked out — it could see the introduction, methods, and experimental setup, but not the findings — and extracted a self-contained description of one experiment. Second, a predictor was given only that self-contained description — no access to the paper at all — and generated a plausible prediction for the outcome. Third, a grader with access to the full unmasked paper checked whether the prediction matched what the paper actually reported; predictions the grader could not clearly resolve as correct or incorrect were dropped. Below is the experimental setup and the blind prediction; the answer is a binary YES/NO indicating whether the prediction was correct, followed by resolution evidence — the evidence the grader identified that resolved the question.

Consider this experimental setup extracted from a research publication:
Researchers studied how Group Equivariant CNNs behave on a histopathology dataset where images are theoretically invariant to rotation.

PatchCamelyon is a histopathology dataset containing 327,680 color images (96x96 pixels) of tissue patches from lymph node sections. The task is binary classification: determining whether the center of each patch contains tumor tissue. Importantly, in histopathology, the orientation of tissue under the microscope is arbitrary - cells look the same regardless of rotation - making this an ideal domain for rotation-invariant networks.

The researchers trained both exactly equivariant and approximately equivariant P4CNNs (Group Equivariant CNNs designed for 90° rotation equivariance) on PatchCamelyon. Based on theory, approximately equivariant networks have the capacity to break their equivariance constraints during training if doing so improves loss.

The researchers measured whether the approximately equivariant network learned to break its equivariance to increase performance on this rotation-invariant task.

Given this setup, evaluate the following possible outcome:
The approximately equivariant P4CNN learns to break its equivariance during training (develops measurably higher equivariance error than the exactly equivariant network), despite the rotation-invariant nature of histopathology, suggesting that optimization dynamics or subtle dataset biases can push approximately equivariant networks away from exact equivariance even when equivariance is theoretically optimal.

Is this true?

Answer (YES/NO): YES